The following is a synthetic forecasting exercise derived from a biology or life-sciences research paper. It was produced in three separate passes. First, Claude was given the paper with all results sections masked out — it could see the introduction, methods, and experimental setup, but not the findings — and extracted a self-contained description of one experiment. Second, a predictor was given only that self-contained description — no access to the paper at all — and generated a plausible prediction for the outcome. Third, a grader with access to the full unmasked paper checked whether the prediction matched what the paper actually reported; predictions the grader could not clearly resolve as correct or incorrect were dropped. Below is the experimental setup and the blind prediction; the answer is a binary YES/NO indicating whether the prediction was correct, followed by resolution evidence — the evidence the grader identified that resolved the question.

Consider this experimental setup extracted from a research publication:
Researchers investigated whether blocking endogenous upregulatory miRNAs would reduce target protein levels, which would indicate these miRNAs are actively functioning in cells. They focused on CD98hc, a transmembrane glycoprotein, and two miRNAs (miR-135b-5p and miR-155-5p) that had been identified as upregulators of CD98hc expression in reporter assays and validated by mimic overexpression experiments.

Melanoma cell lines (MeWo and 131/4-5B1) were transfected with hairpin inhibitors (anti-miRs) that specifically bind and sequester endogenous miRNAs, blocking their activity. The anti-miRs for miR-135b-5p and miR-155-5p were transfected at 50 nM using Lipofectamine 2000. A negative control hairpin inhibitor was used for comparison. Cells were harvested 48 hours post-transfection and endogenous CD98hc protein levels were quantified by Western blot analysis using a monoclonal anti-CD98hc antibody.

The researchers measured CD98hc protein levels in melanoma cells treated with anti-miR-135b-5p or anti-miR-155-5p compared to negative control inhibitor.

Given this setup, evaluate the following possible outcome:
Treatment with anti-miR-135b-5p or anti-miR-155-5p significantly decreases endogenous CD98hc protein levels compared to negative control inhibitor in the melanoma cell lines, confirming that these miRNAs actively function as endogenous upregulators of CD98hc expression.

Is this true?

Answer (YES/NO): NO